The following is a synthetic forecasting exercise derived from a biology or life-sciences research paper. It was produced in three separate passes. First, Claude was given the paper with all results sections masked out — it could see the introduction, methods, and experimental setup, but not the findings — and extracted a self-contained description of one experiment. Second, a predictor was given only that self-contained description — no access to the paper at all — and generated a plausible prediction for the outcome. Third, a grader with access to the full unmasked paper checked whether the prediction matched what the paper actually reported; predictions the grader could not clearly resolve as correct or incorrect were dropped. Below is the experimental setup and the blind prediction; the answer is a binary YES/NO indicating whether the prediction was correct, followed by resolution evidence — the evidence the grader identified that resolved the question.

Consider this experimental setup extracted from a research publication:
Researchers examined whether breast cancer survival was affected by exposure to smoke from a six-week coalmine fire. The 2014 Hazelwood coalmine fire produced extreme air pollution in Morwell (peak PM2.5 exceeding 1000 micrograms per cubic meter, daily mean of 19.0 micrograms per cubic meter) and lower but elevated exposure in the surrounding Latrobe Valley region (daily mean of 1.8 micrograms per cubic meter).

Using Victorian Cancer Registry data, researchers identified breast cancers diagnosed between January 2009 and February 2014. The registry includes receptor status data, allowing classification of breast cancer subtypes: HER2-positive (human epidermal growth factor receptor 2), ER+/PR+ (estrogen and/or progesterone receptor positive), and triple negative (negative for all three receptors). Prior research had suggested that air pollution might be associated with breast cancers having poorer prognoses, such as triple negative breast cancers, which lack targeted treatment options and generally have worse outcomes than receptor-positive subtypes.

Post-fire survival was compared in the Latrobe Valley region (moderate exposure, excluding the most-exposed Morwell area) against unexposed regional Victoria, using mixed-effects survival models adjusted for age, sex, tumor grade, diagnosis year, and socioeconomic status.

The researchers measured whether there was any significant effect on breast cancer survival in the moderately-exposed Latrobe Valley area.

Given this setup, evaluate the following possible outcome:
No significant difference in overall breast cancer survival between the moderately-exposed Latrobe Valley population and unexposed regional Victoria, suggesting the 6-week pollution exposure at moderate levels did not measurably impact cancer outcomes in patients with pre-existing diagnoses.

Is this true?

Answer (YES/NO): NO